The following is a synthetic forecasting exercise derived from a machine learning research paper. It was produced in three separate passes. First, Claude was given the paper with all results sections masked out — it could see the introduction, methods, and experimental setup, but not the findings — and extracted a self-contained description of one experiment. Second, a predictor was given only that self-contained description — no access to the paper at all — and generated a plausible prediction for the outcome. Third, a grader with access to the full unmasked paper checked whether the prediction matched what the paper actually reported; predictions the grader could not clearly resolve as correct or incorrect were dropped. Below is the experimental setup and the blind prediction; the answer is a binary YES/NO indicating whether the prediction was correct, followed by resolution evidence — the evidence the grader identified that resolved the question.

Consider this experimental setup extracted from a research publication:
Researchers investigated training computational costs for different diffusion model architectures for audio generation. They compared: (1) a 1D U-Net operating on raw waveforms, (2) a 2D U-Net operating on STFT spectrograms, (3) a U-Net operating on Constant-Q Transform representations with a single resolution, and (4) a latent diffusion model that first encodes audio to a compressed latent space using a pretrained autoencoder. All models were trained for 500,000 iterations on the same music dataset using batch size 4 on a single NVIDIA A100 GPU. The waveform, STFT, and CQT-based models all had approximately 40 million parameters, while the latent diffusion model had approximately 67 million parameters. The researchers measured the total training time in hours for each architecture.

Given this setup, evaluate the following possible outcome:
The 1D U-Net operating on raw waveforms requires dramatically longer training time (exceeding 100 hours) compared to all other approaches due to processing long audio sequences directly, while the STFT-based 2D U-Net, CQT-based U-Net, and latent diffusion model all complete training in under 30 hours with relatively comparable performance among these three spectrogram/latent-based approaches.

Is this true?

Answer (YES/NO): NO